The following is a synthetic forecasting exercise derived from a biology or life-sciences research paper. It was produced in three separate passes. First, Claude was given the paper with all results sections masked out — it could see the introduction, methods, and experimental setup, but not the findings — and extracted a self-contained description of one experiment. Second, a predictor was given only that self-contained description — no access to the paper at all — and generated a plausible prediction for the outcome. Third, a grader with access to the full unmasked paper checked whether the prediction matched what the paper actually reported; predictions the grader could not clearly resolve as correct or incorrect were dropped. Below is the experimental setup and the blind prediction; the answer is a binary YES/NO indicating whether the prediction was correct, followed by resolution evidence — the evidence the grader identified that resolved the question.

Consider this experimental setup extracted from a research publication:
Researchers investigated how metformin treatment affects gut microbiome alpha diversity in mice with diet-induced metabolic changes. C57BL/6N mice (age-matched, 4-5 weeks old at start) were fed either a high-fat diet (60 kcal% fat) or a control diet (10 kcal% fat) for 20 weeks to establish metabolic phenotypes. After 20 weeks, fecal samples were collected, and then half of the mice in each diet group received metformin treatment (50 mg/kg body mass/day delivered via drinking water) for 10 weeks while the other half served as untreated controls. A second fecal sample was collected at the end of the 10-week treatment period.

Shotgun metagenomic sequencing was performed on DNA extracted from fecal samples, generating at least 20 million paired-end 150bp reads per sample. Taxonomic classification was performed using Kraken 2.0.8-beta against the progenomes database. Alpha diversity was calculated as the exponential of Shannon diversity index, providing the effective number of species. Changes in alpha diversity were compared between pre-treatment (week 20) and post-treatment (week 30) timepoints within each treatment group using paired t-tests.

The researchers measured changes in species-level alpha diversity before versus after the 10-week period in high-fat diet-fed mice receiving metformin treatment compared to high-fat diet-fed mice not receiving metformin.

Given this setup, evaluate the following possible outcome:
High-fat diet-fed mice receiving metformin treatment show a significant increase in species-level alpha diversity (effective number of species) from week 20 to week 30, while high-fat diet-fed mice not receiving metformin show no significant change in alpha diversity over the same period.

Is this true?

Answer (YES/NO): NO